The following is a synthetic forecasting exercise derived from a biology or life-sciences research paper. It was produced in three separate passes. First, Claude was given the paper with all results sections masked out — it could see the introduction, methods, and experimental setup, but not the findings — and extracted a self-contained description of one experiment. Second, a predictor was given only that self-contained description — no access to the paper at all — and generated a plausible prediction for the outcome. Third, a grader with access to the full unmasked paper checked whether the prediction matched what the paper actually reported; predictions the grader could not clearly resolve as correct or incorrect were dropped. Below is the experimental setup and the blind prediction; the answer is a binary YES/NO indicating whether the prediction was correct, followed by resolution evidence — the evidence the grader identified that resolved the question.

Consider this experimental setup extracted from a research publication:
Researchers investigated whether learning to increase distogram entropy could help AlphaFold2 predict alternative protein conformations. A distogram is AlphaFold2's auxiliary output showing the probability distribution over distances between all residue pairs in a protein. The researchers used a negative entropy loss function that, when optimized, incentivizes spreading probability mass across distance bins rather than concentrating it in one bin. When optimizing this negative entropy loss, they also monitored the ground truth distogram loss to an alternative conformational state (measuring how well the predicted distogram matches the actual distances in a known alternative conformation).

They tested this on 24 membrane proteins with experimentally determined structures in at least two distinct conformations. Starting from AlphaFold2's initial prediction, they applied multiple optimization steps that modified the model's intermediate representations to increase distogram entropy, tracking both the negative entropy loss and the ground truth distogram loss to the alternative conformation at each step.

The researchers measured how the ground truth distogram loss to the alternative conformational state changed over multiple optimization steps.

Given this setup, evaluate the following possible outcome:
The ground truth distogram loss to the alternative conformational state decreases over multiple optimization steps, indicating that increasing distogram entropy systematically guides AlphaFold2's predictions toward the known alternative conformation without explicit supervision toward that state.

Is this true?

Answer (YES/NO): NO